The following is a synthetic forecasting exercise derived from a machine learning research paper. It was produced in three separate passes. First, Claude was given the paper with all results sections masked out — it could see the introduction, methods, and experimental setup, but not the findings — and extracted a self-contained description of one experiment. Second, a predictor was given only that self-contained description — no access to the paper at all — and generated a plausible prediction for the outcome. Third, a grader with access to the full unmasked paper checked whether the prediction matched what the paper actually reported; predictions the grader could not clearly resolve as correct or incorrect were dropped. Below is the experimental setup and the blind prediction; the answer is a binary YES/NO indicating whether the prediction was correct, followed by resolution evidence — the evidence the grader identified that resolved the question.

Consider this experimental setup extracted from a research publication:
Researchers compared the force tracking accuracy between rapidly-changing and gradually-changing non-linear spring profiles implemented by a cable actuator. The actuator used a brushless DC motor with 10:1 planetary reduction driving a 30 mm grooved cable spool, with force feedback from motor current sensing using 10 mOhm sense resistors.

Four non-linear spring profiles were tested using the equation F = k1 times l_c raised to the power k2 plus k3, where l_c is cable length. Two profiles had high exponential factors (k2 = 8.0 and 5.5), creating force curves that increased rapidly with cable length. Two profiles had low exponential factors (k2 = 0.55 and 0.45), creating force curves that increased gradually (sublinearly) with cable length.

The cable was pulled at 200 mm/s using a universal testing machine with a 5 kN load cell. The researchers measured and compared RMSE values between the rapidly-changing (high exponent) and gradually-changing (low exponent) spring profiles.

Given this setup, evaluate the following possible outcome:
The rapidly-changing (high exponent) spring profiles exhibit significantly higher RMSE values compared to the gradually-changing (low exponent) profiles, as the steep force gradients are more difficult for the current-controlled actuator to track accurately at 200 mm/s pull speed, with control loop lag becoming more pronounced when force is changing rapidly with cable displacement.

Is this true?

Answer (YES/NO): NO